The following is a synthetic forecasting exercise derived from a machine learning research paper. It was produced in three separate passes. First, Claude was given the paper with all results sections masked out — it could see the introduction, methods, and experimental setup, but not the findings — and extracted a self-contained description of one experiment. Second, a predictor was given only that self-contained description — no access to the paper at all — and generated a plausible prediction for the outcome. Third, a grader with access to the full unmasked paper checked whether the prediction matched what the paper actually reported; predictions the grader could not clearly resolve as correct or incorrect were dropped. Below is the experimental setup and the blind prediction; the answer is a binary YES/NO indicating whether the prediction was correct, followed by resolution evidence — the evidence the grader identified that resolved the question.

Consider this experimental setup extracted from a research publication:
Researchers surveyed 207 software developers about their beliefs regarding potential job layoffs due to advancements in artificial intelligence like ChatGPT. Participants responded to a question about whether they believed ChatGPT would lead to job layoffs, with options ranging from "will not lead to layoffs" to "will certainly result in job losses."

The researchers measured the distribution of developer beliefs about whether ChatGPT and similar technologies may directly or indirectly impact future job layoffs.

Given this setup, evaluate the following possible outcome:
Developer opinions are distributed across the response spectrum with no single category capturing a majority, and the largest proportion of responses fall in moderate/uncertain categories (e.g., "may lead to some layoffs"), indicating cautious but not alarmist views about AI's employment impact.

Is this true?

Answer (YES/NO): YES